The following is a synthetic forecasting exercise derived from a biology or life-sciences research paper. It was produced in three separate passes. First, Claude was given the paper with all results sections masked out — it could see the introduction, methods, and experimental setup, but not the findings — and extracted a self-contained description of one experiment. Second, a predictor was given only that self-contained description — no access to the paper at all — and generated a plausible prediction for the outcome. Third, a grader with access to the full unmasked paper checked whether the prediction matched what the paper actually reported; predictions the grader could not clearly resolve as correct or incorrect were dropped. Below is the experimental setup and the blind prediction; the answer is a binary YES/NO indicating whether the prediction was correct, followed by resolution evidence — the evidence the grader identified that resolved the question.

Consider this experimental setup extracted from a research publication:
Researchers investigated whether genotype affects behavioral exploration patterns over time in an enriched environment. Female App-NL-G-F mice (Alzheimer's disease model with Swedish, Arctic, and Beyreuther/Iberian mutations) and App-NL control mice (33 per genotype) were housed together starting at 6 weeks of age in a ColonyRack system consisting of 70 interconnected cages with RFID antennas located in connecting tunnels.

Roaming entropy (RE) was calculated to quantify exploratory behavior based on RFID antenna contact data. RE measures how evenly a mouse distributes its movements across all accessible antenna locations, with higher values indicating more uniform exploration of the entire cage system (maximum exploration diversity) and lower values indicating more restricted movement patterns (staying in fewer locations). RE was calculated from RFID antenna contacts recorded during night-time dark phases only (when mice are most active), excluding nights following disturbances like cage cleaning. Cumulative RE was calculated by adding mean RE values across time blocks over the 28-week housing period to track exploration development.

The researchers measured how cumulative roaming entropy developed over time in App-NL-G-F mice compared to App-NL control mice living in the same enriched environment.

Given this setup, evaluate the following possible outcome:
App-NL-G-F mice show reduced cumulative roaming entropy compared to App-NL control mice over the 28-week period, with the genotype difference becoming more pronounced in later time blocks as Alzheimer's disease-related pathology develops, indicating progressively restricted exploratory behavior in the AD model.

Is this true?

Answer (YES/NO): NO